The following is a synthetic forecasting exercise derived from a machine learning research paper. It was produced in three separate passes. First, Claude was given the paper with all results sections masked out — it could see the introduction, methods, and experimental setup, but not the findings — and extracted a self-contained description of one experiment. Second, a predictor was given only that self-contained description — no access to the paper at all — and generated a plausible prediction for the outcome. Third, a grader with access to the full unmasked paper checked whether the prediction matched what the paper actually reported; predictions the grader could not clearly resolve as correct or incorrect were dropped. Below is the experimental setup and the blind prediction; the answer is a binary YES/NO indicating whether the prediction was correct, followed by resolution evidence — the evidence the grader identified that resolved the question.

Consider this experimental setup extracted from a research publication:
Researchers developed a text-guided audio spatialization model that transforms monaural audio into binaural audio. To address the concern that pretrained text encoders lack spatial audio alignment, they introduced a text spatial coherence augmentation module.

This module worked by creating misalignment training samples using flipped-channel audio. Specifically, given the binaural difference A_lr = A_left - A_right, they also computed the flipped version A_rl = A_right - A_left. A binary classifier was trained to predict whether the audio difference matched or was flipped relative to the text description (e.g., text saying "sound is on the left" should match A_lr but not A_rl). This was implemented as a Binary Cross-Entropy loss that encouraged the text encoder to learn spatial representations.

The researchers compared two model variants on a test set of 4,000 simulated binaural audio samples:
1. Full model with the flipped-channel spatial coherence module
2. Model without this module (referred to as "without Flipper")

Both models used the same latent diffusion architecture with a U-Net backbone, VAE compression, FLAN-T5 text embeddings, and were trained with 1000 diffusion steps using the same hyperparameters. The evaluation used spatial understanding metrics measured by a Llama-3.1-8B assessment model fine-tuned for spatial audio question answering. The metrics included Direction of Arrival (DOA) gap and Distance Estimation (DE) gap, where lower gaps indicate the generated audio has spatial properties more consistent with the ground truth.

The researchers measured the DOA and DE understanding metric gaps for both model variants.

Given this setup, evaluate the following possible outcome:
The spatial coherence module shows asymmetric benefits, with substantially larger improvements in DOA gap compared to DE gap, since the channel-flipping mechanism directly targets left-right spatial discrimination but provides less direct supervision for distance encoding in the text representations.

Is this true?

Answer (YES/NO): YES